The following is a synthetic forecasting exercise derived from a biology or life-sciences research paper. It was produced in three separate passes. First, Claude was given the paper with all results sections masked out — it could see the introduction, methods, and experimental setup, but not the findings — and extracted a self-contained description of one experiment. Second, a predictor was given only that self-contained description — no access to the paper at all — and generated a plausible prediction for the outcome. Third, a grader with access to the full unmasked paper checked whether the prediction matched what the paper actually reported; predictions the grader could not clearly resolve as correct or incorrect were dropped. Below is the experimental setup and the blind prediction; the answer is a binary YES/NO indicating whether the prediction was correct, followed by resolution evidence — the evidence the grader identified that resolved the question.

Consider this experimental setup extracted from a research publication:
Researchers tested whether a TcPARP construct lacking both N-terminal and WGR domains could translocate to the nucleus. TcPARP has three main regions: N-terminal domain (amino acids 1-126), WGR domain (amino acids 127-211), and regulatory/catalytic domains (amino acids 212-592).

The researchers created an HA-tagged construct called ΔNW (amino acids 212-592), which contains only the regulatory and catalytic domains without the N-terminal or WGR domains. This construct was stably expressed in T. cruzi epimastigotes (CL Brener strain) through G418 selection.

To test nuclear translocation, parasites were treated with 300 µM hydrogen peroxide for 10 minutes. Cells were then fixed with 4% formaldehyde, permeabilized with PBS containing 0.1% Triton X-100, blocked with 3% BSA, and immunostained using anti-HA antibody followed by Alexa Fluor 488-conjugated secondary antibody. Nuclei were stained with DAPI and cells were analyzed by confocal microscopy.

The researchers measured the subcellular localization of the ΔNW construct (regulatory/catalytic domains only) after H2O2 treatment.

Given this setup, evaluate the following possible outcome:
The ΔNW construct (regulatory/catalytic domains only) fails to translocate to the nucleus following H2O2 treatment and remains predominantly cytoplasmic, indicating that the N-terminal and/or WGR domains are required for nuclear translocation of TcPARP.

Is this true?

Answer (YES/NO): YES